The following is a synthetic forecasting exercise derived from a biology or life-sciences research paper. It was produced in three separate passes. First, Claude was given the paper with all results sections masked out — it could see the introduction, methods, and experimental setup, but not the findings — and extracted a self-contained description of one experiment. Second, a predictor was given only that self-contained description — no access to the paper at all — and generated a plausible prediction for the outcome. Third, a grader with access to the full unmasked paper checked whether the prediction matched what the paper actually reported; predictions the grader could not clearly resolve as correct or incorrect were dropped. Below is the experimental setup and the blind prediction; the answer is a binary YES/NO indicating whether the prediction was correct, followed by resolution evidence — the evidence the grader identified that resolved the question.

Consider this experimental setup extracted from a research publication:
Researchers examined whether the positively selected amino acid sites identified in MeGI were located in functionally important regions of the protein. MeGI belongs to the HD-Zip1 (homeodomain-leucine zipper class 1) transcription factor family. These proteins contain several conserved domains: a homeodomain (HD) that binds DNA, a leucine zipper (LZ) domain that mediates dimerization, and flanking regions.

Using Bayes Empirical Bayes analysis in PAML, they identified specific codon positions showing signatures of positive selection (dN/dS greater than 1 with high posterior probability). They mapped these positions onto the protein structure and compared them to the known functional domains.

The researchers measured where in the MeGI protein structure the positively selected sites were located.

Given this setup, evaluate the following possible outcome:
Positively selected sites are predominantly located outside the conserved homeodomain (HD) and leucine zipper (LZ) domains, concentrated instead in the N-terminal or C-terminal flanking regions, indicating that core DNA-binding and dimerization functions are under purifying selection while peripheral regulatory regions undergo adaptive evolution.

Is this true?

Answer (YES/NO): NO